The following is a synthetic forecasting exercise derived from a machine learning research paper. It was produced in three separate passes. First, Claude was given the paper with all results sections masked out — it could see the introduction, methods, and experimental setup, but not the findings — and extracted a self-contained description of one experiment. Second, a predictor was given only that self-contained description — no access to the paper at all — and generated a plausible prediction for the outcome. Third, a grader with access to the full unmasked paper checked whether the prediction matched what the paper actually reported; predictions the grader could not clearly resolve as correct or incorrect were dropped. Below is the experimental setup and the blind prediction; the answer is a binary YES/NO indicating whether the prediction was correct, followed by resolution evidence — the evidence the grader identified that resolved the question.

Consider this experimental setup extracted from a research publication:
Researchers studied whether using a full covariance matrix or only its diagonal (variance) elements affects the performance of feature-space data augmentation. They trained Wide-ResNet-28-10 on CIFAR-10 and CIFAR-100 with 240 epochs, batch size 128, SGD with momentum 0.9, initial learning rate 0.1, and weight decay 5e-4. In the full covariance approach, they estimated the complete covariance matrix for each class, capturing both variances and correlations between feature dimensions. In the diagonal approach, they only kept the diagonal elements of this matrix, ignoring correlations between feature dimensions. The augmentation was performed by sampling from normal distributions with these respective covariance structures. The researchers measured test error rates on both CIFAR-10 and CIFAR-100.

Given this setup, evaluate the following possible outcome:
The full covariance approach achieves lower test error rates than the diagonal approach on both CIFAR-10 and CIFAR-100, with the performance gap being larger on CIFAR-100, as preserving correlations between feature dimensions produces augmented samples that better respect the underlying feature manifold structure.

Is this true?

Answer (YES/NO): YES